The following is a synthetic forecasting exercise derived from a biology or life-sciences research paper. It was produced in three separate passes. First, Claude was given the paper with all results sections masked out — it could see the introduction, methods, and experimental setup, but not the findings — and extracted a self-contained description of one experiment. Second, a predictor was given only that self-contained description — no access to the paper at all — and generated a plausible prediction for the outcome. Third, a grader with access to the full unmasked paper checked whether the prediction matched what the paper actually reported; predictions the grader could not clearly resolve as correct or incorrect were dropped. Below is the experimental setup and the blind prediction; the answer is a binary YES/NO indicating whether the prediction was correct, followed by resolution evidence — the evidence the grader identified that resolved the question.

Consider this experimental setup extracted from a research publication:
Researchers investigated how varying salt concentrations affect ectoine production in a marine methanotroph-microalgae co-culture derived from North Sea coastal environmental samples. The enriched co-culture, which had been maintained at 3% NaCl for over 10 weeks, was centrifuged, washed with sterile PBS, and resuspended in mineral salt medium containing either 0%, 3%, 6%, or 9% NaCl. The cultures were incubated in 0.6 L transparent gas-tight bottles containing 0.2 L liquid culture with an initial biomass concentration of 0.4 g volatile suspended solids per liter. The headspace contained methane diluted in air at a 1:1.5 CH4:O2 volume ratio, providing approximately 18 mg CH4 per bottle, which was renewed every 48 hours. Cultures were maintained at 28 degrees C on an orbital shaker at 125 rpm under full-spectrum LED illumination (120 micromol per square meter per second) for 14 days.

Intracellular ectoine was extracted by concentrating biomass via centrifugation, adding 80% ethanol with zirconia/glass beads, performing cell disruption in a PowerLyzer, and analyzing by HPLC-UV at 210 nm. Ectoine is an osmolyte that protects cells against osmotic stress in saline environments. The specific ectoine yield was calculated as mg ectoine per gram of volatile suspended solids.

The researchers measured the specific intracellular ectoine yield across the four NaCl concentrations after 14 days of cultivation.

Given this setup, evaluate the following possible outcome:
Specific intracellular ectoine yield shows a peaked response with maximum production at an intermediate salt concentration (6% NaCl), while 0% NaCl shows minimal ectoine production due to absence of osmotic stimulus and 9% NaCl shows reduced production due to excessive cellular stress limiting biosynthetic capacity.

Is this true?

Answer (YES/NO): NO